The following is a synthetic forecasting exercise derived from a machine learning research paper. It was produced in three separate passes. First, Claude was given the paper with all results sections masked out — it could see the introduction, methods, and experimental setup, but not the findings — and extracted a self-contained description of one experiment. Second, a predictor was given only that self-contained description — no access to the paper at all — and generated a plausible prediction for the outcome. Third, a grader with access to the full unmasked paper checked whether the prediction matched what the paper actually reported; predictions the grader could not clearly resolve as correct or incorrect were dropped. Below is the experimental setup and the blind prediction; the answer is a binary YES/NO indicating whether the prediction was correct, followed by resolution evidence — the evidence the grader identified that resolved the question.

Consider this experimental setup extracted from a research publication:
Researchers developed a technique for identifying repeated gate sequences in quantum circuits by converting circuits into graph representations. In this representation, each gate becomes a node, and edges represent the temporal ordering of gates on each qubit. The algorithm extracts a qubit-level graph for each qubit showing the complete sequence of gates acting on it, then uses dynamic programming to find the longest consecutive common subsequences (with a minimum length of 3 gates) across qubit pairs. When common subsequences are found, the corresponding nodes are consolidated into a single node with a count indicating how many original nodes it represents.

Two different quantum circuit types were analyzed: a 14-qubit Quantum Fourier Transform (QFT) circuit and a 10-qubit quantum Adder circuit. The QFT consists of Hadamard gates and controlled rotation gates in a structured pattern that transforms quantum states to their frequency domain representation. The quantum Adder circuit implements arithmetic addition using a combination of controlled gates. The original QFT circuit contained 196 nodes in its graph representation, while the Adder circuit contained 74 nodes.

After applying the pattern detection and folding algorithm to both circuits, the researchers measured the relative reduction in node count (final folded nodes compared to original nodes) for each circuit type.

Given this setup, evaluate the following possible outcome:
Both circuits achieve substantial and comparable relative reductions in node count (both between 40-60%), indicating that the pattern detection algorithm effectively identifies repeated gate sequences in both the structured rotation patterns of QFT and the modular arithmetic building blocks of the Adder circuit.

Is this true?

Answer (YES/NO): NO